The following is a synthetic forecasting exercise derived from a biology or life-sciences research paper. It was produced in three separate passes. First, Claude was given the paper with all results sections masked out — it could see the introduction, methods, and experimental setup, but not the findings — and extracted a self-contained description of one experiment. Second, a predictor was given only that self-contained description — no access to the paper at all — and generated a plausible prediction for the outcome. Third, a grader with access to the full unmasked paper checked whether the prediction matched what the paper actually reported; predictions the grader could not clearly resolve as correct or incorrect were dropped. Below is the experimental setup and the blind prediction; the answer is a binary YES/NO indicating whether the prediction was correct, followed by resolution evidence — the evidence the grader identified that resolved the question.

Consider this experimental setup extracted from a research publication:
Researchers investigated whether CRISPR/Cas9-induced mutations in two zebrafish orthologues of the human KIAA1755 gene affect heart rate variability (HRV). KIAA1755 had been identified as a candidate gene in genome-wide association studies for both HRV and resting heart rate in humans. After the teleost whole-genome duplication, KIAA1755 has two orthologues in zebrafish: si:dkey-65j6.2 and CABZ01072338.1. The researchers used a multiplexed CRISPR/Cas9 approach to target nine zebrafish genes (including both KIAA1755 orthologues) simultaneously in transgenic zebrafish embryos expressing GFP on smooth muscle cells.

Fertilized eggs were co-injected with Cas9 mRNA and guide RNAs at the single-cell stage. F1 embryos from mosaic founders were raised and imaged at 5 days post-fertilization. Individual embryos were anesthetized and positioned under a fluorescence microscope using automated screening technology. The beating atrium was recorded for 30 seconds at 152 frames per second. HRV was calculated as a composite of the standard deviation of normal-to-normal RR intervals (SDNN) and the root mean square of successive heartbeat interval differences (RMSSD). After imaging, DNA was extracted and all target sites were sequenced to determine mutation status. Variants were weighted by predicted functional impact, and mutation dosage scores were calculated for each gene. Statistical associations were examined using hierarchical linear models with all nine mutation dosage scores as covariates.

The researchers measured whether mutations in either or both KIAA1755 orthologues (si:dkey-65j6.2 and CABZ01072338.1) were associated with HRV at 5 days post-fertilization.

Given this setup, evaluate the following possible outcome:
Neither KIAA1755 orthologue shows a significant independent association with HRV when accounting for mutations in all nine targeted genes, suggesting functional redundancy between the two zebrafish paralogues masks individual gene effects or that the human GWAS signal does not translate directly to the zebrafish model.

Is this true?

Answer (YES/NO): NO